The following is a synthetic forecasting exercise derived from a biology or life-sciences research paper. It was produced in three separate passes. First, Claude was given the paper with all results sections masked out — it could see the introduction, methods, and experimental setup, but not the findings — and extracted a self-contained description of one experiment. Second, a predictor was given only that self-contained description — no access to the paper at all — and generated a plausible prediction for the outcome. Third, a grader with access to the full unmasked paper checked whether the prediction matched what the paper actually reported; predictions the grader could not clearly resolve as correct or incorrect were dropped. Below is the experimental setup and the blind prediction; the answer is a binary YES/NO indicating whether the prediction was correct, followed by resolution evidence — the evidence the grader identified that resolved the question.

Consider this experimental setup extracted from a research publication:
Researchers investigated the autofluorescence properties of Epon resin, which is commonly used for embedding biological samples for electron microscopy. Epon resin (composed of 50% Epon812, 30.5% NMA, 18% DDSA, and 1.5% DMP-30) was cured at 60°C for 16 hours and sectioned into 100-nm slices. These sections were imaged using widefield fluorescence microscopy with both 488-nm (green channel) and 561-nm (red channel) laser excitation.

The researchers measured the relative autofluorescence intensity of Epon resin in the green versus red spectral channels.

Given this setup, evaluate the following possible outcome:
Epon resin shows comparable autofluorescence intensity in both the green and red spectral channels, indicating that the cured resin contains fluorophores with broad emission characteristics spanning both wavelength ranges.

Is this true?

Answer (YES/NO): NO